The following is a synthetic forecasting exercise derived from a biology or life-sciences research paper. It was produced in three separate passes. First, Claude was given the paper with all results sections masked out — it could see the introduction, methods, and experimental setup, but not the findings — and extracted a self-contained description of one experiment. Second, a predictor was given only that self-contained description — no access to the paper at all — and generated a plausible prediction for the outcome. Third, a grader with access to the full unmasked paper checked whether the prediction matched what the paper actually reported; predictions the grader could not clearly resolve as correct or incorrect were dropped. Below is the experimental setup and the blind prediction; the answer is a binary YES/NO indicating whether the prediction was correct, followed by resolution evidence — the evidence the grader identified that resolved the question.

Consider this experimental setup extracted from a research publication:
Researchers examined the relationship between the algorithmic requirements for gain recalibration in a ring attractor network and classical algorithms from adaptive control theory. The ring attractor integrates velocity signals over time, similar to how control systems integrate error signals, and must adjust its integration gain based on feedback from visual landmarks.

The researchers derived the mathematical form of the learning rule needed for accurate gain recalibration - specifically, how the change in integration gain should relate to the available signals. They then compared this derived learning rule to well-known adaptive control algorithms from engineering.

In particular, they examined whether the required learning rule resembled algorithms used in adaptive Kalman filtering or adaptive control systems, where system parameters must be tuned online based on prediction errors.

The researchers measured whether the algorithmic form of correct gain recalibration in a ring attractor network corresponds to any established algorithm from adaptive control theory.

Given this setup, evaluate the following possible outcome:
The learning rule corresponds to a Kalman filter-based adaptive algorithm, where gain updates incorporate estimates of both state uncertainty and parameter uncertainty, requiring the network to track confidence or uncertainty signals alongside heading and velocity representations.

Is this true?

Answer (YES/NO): NO